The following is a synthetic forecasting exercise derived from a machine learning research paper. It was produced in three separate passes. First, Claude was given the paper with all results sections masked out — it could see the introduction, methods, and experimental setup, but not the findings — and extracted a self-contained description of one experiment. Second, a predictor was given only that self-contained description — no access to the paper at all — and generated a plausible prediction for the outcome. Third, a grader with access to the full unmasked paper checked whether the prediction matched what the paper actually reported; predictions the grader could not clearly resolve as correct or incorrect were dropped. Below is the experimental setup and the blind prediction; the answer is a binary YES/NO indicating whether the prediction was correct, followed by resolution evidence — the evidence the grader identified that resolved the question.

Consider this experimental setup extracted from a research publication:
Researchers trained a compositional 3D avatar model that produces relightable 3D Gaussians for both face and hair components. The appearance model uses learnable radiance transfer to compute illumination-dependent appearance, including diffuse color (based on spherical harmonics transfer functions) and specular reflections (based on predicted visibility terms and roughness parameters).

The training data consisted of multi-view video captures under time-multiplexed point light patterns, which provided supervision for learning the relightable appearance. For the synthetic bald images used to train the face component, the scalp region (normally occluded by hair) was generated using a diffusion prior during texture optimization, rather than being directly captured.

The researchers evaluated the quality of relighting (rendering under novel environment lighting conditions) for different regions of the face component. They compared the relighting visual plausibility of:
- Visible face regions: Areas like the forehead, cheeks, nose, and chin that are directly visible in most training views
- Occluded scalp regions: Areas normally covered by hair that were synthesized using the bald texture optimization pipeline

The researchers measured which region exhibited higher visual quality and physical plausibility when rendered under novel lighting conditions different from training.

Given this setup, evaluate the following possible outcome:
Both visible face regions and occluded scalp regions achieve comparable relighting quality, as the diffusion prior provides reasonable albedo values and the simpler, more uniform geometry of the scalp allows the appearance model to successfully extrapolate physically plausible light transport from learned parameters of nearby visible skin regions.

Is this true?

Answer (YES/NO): NO